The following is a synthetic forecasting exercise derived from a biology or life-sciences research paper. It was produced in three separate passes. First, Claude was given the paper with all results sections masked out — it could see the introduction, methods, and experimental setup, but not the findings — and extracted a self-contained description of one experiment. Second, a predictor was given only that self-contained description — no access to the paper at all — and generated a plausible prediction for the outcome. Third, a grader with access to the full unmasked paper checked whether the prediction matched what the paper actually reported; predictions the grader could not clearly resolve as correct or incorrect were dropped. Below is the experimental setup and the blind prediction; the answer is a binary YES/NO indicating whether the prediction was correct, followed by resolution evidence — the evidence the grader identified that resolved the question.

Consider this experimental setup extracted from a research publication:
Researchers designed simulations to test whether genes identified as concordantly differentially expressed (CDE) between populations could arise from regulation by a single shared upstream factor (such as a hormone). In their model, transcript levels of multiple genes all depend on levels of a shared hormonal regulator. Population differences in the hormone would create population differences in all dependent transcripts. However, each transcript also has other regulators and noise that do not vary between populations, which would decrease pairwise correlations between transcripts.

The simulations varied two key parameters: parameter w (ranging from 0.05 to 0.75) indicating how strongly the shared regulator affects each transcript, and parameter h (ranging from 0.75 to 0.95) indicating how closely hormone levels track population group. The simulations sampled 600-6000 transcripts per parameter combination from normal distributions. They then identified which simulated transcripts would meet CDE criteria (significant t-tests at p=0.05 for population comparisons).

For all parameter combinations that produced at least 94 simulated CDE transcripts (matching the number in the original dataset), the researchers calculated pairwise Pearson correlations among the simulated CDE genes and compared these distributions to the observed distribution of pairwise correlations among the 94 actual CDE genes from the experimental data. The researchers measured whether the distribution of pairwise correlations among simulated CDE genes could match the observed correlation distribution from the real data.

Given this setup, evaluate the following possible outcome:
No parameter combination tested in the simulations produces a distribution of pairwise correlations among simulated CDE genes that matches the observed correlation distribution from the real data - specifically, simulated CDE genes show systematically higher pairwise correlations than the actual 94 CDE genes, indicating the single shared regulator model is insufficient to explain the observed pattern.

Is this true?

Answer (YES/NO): YES